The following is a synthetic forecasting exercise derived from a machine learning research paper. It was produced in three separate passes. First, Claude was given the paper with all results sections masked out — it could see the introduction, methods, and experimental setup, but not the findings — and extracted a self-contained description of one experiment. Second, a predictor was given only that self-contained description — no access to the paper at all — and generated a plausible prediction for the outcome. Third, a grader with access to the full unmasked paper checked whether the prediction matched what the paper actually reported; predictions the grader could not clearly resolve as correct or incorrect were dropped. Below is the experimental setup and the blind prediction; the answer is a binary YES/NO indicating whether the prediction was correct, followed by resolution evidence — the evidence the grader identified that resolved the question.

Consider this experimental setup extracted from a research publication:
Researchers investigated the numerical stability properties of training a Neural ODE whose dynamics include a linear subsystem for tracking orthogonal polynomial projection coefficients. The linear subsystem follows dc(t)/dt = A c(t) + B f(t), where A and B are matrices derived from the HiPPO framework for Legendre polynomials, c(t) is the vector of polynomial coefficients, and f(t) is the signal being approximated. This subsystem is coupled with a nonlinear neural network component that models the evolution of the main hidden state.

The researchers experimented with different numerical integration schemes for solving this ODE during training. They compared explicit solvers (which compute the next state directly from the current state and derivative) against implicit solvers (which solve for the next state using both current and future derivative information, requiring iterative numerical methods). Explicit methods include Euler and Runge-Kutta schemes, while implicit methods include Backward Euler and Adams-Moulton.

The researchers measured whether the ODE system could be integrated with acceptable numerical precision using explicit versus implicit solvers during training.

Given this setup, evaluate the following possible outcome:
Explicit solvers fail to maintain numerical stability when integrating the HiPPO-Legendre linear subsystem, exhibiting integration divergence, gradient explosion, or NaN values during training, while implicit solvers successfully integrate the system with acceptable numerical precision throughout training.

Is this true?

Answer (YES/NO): NO